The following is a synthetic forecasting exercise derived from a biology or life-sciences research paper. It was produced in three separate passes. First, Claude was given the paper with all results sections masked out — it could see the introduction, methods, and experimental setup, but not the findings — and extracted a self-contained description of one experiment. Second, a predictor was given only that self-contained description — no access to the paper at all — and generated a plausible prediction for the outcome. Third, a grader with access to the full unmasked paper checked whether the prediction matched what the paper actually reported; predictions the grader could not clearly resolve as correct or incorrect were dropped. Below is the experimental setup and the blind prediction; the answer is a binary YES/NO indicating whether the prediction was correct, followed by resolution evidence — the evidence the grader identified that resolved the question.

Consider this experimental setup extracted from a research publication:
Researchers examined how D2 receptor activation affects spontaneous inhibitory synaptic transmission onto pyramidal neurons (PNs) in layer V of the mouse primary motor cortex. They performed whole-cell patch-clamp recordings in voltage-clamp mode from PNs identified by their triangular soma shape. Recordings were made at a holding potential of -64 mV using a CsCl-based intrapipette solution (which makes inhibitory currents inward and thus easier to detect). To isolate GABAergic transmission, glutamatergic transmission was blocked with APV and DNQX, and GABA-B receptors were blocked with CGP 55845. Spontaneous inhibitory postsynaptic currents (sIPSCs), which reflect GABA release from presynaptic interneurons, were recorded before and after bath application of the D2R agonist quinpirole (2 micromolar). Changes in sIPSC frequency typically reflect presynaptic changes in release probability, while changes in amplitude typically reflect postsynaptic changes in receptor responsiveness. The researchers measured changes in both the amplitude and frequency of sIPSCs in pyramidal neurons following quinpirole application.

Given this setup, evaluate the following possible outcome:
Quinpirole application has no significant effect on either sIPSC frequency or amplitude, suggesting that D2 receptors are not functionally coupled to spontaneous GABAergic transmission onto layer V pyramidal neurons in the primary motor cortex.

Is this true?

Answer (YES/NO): NO